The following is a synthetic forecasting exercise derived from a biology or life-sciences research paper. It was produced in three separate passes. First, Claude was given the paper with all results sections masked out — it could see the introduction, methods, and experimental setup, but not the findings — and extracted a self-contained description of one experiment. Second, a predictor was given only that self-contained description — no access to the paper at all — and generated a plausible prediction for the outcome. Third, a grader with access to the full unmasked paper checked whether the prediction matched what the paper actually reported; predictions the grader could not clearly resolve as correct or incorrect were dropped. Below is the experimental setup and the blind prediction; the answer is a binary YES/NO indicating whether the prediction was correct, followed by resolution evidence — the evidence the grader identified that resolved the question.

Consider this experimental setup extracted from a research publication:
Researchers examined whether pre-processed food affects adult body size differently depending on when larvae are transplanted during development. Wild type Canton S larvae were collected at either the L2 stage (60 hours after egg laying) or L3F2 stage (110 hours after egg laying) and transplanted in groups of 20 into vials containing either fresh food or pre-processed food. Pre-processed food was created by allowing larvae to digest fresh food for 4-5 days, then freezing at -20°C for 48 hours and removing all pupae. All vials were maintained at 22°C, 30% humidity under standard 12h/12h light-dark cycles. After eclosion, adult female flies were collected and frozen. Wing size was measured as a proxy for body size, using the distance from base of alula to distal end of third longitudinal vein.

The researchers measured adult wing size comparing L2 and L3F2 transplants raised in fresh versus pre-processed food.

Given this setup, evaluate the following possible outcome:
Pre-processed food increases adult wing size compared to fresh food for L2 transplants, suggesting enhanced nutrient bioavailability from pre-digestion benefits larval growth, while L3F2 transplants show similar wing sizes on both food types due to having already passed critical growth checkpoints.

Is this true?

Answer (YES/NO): NO